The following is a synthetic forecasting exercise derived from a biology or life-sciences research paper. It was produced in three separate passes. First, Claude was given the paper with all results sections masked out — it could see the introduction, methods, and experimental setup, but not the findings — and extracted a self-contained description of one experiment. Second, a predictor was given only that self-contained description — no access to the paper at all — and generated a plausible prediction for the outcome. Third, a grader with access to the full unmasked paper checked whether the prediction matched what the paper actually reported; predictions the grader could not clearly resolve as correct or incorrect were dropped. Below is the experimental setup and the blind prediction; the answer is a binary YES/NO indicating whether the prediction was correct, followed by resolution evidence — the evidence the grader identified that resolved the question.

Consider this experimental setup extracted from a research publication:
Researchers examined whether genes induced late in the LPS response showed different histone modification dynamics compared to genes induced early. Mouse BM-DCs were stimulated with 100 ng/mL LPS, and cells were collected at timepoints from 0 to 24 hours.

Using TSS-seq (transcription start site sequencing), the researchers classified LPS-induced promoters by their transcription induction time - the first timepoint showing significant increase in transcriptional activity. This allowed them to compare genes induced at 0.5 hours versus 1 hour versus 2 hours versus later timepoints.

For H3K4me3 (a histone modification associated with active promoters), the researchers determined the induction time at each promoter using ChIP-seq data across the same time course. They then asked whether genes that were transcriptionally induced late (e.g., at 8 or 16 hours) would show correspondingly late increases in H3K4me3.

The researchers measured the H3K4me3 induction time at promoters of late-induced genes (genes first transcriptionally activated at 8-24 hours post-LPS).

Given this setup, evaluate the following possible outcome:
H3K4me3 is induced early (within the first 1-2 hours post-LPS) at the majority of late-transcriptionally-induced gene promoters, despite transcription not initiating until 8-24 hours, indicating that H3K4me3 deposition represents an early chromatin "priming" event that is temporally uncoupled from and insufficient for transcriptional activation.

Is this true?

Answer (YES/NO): NO